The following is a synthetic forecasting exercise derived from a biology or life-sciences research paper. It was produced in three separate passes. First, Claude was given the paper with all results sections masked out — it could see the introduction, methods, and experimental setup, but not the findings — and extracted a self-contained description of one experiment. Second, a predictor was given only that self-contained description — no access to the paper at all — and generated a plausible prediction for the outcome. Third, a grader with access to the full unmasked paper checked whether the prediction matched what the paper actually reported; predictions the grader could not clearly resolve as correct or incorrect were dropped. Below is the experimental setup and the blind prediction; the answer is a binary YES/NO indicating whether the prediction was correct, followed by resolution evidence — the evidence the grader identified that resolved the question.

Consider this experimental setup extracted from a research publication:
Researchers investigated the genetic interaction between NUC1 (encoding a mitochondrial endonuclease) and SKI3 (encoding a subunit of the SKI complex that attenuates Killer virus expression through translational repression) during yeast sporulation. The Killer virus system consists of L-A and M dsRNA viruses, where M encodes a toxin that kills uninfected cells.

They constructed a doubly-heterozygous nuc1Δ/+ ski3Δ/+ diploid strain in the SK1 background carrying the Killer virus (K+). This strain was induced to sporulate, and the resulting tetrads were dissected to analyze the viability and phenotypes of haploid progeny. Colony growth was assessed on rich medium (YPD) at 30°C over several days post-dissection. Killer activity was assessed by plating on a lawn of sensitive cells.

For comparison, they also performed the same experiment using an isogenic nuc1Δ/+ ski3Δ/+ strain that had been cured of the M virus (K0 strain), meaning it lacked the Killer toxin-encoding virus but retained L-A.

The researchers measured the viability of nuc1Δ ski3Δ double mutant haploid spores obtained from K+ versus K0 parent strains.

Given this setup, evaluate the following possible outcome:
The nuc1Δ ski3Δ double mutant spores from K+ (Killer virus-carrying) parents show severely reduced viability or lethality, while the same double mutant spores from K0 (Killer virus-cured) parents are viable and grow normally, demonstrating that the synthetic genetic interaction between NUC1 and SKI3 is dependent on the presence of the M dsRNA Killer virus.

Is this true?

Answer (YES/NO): YES